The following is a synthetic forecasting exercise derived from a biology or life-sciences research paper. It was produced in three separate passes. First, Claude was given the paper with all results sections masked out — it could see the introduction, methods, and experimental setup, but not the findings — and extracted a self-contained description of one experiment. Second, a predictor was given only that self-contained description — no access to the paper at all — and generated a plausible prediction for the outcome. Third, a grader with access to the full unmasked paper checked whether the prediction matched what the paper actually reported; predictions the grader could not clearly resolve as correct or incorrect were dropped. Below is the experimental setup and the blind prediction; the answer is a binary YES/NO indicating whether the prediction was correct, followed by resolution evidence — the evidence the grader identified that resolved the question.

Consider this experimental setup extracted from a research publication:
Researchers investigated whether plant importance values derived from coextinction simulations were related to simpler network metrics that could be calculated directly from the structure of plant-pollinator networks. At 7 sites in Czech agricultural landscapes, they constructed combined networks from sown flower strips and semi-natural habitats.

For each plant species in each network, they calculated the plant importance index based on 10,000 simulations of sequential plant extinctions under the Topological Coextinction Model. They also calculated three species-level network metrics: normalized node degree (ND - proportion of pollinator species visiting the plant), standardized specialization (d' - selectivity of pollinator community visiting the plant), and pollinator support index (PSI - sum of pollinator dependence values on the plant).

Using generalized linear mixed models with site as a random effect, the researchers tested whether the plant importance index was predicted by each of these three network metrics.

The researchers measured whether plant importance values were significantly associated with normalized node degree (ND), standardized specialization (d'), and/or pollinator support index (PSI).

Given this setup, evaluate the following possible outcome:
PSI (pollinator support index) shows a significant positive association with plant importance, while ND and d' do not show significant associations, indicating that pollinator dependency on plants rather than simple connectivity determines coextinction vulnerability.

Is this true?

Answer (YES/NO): NO